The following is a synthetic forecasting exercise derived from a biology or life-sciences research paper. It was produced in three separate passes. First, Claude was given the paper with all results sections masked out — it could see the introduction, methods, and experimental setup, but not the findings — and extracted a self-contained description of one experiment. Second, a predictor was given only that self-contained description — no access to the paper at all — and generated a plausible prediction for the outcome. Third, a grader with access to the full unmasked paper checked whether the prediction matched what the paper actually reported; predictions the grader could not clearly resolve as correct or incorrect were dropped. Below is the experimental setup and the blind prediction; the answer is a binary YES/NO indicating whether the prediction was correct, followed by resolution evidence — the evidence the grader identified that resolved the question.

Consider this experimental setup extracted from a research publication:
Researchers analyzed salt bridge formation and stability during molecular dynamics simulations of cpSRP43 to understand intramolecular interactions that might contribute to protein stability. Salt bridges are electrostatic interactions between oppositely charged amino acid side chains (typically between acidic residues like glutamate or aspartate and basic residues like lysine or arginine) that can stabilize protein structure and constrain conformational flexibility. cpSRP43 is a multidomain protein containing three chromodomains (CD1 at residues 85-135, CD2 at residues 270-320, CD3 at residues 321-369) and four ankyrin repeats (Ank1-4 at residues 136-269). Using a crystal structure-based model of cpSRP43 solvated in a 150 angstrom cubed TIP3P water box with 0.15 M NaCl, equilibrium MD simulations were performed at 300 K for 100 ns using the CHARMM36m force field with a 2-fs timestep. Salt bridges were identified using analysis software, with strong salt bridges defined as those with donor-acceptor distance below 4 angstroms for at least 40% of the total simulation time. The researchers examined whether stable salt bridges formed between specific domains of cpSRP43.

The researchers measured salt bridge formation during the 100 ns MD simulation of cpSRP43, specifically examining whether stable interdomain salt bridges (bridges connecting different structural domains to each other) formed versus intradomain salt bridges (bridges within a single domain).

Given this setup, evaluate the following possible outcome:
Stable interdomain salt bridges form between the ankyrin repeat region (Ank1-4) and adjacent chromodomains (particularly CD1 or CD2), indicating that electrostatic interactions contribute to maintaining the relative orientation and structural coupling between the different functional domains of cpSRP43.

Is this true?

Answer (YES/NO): NO